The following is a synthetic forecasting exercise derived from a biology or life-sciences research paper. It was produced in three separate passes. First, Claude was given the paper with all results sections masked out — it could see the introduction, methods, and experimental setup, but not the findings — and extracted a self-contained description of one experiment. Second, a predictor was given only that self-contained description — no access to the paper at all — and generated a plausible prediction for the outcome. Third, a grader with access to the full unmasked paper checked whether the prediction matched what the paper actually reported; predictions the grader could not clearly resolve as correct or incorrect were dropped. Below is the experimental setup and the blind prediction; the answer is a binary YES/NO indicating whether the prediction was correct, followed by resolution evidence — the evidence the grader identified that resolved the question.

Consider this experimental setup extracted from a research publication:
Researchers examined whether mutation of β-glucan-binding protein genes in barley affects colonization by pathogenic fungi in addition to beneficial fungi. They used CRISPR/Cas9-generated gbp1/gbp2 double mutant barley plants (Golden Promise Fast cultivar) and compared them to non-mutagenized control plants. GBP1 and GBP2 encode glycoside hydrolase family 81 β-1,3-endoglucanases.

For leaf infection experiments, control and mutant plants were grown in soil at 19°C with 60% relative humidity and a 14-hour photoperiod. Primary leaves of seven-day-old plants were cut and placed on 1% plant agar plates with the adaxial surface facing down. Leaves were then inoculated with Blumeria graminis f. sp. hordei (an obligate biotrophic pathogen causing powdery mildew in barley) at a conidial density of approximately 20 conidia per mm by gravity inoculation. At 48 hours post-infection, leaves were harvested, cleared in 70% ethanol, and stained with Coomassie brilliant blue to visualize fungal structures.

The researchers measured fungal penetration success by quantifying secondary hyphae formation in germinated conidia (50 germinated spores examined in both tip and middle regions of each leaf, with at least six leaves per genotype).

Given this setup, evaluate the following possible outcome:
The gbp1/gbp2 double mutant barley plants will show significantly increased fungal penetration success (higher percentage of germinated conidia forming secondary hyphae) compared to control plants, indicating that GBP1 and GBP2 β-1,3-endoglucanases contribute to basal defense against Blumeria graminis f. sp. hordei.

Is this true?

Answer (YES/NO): NO